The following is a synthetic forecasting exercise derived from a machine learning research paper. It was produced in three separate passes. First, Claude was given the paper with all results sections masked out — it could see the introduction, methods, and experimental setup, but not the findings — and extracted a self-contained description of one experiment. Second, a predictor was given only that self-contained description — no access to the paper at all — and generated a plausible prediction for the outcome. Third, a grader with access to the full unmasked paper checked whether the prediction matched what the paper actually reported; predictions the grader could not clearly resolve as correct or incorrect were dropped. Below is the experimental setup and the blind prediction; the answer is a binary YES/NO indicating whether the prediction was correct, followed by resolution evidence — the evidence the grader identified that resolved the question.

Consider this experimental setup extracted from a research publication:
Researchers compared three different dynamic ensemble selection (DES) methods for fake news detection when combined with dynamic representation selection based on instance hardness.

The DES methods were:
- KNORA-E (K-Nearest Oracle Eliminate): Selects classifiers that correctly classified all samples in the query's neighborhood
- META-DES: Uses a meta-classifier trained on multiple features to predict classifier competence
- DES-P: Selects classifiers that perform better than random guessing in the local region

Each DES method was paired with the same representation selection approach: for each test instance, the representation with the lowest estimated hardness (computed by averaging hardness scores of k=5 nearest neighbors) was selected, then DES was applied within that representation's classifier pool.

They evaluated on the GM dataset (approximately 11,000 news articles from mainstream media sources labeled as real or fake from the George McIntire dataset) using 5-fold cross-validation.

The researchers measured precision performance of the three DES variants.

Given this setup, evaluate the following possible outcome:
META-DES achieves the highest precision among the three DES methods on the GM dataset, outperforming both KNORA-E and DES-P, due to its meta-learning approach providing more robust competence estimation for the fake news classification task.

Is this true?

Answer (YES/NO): NO